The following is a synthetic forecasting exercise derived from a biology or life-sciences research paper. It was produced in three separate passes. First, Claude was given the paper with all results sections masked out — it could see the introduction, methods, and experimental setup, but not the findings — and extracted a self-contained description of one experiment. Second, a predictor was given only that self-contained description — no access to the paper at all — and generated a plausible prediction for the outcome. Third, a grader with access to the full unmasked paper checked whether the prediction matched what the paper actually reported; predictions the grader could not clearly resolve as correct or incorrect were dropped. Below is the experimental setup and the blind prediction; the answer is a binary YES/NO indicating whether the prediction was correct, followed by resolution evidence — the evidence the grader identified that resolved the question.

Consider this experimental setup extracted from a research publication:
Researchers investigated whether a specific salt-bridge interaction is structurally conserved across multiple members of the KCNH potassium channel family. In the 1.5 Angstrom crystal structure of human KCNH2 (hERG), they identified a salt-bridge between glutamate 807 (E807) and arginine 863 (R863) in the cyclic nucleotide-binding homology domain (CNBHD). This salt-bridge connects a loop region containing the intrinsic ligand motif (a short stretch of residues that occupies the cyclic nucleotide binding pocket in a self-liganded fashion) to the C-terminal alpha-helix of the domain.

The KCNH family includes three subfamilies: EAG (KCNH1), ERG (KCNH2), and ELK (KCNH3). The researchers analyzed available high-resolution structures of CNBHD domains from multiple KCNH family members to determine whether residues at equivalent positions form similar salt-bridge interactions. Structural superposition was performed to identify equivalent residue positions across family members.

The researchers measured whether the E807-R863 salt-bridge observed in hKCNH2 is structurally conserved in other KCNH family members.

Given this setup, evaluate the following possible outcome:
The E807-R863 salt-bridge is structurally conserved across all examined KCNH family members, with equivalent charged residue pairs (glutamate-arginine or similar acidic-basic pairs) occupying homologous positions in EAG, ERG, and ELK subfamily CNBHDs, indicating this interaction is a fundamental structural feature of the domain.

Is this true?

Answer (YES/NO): YES